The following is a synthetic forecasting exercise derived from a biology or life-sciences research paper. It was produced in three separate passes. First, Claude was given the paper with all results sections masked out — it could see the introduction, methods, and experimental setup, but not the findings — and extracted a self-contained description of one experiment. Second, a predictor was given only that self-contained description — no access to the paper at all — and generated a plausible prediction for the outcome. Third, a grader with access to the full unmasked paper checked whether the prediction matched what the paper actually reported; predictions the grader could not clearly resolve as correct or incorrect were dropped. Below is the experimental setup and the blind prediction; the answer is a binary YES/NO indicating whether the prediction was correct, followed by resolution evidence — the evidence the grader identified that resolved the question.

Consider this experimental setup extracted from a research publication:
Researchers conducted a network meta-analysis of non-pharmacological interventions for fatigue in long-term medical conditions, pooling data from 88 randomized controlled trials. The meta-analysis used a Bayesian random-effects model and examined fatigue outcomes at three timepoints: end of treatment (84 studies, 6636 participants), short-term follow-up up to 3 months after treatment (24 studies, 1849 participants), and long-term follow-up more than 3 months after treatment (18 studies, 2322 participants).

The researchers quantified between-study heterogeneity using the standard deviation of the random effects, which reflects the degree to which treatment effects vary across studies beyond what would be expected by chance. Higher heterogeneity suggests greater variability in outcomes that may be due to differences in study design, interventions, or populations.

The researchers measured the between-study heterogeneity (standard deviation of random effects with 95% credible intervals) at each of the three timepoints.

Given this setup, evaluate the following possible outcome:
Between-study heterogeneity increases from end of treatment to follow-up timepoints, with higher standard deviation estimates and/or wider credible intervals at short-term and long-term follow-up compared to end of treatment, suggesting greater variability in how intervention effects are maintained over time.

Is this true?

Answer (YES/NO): NO